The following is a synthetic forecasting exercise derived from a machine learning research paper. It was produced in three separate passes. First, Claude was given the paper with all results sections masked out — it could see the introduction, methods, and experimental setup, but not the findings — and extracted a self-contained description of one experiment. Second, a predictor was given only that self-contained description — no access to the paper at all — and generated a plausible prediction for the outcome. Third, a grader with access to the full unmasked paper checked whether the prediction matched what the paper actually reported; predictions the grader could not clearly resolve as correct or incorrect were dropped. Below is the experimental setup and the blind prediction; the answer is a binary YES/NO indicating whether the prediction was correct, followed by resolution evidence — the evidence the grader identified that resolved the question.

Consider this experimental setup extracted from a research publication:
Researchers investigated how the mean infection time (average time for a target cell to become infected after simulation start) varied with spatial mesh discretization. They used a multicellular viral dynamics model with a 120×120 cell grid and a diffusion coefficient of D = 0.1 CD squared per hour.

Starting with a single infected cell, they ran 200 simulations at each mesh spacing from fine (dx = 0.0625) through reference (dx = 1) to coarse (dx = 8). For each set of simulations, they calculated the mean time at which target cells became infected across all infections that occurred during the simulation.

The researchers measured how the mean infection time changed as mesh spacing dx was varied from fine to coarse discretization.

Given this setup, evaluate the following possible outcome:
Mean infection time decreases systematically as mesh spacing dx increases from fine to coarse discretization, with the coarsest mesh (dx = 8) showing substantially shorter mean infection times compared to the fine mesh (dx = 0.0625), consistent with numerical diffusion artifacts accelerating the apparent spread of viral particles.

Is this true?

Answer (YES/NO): NO